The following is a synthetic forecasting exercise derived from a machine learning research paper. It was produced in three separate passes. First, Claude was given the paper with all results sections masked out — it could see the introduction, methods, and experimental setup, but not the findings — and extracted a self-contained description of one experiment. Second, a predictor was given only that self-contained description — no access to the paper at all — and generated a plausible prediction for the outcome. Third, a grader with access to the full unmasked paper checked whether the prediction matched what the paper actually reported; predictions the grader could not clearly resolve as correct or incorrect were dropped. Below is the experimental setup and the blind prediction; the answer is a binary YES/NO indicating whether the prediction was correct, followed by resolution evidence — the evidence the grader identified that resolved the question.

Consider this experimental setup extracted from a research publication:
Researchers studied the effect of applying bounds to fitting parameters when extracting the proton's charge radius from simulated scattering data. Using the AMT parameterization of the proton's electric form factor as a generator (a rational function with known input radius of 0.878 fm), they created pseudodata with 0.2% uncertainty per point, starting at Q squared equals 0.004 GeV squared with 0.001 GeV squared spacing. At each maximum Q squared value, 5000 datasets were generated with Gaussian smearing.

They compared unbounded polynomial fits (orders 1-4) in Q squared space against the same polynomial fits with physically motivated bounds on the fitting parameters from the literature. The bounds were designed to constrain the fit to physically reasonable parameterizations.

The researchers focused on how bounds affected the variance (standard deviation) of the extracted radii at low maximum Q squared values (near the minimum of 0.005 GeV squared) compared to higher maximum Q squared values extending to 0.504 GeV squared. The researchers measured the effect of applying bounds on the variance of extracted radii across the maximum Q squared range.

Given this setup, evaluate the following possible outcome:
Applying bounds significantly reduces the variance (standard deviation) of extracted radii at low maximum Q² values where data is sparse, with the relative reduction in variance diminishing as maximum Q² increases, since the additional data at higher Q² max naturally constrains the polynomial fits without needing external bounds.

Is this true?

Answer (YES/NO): NO